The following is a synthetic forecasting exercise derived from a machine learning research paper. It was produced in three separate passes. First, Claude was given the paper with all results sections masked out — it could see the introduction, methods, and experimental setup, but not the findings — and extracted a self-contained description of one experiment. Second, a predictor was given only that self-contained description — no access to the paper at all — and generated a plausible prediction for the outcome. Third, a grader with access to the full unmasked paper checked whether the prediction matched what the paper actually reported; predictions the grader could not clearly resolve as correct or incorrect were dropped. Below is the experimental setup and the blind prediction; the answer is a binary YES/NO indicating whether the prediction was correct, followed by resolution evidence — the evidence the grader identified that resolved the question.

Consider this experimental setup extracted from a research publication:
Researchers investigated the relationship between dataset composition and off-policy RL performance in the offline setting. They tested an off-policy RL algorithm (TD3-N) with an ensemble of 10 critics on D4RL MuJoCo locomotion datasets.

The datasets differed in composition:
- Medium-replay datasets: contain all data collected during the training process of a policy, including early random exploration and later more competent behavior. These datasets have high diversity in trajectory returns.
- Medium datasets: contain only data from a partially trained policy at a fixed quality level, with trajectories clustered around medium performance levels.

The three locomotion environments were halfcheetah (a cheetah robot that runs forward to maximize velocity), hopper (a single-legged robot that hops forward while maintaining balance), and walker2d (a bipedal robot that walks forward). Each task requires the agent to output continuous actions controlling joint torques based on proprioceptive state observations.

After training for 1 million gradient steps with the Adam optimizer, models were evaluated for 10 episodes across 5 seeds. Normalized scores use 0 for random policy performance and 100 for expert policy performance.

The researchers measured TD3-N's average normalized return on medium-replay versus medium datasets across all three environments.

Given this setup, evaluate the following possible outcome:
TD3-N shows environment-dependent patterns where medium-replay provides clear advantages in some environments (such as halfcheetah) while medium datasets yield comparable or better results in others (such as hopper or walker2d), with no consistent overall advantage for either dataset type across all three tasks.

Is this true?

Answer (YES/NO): NO